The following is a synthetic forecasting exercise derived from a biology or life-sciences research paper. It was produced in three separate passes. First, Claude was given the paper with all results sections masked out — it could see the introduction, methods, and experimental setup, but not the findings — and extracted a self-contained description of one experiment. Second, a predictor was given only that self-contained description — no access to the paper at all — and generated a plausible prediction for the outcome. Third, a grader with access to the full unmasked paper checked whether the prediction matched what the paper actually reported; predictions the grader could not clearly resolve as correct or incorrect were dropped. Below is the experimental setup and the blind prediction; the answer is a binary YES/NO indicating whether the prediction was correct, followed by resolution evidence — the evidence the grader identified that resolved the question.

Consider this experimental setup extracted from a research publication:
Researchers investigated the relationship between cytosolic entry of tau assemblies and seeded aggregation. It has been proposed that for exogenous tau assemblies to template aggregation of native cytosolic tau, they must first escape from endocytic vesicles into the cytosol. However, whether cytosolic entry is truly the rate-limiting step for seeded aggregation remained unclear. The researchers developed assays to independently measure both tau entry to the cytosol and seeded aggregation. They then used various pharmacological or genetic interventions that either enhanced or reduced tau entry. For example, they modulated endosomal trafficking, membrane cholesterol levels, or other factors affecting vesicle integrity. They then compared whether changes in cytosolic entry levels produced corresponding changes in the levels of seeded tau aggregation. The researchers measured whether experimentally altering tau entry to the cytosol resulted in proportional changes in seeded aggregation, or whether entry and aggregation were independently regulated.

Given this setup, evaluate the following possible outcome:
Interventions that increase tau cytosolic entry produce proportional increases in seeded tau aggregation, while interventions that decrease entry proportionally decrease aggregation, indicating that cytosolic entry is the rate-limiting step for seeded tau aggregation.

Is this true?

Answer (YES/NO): YES